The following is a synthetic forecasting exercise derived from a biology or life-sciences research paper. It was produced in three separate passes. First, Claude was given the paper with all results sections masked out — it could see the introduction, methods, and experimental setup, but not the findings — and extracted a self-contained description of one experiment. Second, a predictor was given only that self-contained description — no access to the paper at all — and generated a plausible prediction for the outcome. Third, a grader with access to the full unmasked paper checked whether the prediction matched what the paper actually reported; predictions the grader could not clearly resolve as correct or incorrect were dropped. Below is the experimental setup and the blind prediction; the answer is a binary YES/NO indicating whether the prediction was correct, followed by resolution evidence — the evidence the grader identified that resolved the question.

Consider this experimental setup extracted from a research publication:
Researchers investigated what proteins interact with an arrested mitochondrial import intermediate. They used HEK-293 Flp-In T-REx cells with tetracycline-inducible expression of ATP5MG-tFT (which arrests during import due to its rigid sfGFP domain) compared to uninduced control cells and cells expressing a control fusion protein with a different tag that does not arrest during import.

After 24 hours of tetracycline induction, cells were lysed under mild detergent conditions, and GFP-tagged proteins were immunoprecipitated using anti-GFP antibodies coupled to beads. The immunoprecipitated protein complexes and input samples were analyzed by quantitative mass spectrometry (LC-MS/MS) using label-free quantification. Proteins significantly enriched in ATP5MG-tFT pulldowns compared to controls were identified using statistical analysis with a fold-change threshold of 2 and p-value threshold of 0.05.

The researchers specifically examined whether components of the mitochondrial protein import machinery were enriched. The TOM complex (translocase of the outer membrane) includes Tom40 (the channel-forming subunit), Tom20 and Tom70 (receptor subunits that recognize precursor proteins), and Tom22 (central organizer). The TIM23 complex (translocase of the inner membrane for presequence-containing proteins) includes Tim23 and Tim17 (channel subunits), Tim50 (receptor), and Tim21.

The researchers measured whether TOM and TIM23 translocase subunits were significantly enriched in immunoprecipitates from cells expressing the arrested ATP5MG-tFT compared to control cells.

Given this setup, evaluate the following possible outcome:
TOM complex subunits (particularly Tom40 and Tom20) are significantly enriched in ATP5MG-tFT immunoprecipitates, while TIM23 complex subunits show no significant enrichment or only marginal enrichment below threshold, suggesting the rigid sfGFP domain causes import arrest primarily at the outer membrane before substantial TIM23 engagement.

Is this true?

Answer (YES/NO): YES